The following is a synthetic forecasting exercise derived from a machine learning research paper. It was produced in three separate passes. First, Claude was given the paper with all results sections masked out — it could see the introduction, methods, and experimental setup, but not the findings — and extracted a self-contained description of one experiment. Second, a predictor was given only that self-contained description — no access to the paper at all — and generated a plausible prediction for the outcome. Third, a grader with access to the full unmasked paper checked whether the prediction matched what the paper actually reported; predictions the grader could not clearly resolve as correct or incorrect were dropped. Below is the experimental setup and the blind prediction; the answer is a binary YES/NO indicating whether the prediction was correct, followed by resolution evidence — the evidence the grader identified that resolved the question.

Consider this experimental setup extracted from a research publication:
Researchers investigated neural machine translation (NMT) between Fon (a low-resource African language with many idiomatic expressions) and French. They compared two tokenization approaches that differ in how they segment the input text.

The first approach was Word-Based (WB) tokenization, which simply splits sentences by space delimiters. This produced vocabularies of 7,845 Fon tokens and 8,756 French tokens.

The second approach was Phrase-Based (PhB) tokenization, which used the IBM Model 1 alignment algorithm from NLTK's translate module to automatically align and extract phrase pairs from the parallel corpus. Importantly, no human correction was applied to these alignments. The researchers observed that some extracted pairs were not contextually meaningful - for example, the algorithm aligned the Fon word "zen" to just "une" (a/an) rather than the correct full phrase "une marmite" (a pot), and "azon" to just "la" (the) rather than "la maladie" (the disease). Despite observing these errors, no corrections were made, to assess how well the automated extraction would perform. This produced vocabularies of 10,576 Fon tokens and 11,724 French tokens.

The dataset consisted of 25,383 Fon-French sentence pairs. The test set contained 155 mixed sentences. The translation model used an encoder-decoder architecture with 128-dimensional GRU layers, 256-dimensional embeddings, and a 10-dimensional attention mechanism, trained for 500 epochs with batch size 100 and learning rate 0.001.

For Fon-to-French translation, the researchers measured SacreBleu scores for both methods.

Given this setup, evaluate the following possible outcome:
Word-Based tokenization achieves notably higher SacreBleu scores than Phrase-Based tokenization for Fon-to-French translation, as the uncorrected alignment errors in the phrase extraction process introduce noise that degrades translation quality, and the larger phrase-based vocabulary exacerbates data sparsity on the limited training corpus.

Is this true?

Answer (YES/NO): NO